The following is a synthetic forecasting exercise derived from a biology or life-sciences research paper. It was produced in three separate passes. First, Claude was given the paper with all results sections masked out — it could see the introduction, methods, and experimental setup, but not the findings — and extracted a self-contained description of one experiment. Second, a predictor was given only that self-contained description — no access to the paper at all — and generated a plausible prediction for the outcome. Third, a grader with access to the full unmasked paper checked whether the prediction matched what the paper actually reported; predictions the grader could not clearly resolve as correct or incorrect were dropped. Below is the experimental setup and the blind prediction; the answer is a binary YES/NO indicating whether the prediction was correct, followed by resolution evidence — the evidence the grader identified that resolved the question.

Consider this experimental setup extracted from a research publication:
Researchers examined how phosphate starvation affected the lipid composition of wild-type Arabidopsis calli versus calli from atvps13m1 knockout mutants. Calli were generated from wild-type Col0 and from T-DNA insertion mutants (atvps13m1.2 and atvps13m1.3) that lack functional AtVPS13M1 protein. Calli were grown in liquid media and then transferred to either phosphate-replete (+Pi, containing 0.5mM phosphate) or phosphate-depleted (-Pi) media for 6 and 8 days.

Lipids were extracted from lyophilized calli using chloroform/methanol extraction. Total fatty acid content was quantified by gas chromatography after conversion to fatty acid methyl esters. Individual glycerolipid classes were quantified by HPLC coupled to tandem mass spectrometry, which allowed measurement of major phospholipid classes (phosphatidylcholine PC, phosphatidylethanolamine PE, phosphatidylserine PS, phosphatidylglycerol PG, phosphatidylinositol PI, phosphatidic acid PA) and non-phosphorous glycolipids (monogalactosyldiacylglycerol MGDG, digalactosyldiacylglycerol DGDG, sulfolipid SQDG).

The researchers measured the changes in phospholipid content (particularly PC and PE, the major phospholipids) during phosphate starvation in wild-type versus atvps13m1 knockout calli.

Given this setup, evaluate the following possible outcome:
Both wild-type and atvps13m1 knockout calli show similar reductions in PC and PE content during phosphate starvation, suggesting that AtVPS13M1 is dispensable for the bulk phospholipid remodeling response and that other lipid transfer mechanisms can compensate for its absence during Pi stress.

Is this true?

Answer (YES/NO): NO